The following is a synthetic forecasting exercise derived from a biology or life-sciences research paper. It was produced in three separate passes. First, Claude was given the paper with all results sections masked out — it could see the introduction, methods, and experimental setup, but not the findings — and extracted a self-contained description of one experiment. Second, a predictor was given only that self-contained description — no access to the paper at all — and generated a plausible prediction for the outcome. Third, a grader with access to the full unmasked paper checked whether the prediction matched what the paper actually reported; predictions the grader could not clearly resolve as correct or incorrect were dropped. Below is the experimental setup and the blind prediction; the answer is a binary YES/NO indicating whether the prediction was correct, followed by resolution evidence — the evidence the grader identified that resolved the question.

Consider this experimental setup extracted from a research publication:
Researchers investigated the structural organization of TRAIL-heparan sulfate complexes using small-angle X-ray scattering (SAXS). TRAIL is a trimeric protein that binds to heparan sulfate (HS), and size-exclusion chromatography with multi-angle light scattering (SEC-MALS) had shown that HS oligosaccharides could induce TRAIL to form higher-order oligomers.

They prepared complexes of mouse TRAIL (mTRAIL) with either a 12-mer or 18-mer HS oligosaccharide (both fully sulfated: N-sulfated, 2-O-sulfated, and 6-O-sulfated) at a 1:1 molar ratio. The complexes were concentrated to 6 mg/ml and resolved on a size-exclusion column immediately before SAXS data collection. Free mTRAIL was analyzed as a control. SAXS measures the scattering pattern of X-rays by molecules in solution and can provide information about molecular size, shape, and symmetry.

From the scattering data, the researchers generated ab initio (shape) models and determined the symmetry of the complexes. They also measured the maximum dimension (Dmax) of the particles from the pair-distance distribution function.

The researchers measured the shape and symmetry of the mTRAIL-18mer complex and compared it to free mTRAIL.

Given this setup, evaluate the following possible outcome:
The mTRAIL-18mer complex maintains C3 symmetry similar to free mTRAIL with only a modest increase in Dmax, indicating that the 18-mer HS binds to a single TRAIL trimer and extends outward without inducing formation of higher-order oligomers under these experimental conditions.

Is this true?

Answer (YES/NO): NO